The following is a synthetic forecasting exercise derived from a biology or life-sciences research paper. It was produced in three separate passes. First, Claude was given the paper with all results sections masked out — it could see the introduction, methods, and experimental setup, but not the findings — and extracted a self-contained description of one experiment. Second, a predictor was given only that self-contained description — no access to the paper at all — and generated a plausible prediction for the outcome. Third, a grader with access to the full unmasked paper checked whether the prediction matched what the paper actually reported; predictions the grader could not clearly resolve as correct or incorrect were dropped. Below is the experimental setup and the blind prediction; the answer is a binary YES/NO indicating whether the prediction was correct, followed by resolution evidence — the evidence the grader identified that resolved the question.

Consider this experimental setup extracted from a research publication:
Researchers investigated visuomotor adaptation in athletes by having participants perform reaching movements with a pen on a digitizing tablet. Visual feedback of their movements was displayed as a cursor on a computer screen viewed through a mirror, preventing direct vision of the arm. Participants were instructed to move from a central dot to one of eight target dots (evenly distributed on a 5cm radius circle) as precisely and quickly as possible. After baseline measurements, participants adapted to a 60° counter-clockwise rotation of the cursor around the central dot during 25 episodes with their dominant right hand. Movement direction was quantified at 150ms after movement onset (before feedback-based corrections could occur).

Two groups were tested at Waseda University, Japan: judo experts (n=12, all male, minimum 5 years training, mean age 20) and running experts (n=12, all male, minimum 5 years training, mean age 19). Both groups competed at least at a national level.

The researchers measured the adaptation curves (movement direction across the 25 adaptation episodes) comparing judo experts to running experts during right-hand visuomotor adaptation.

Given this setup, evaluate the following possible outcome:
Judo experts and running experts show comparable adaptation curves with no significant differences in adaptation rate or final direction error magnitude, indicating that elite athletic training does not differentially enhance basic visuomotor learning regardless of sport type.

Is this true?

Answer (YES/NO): YES